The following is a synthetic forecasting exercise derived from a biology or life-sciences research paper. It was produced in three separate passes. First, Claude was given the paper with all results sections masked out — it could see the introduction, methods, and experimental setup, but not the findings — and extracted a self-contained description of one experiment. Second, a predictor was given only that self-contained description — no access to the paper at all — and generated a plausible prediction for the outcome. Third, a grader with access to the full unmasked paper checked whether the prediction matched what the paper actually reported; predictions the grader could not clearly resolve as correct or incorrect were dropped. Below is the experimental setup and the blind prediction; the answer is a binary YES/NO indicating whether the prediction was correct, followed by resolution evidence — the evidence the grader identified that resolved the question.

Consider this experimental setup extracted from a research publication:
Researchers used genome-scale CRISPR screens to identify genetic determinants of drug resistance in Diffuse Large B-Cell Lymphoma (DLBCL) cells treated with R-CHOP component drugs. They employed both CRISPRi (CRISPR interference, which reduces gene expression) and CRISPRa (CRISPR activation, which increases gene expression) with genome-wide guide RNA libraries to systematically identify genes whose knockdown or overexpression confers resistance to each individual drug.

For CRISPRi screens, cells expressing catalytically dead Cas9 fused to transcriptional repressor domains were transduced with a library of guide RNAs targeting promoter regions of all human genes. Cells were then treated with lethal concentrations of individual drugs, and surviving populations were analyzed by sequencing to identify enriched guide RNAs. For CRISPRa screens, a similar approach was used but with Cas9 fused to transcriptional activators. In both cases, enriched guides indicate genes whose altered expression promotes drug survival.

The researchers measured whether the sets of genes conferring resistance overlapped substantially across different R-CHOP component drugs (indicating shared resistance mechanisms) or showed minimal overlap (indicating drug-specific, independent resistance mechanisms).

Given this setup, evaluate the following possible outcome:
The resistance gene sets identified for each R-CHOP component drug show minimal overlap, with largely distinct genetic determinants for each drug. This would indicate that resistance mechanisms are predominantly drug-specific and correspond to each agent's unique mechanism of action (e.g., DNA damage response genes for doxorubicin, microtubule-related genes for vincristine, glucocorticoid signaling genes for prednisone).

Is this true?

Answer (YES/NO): YES